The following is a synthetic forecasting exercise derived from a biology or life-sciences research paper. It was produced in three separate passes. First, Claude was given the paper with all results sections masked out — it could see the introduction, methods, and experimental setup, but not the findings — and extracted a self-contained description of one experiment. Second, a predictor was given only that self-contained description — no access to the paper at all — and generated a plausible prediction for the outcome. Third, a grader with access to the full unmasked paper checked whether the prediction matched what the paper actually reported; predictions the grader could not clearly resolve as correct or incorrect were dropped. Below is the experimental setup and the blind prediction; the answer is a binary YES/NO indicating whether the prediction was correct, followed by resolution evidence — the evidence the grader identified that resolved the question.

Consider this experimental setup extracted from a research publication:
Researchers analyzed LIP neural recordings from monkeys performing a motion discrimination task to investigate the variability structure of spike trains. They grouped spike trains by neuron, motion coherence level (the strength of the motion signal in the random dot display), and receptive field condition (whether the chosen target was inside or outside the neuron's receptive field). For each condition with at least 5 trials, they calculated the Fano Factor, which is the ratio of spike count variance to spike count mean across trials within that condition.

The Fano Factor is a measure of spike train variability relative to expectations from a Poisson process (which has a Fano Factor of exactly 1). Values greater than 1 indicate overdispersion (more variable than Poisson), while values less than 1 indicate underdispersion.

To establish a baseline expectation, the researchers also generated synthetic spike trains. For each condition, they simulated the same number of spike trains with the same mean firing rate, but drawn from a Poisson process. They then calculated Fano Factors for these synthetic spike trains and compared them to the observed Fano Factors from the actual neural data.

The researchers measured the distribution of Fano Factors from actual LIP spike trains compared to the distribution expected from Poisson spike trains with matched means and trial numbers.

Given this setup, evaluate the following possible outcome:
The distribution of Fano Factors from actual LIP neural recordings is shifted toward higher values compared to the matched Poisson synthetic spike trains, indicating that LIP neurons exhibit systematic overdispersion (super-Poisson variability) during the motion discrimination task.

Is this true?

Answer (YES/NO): YES